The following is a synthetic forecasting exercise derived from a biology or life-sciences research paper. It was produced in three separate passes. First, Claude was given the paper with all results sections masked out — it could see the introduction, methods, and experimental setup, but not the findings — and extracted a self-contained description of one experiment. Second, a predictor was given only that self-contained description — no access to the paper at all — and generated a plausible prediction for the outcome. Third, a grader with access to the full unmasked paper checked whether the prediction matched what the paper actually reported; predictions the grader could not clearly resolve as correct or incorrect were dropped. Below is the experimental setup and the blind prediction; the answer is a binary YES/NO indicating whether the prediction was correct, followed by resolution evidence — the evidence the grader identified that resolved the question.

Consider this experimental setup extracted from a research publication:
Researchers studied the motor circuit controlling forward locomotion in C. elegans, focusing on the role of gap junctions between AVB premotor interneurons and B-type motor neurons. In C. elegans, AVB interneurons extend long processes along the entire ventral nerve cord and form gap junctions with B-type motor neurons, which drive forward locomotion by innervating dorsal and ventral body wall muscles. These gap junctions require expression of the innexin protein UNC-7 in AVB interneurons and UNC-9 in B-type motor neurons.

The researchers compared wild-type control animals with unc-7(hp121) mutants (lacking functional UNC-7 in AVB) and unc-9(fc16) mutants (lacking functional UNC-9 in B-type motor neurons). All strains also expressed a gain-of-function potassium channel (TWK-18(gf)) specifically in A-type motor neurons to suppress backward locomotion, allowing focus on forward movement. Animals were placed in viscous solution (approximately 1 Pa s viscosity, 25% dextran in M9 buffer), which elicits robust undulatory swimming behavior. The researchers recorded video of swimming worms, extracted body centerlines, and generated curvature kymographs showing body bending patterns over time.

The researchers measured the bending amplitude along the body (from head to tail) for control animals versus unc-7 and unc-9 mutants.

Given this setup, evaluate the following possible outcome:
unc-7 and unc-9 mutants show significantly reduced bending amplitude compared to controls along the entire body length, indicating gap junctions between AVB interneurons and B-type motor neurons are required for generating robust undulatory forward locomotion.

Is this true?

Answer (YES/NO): NO